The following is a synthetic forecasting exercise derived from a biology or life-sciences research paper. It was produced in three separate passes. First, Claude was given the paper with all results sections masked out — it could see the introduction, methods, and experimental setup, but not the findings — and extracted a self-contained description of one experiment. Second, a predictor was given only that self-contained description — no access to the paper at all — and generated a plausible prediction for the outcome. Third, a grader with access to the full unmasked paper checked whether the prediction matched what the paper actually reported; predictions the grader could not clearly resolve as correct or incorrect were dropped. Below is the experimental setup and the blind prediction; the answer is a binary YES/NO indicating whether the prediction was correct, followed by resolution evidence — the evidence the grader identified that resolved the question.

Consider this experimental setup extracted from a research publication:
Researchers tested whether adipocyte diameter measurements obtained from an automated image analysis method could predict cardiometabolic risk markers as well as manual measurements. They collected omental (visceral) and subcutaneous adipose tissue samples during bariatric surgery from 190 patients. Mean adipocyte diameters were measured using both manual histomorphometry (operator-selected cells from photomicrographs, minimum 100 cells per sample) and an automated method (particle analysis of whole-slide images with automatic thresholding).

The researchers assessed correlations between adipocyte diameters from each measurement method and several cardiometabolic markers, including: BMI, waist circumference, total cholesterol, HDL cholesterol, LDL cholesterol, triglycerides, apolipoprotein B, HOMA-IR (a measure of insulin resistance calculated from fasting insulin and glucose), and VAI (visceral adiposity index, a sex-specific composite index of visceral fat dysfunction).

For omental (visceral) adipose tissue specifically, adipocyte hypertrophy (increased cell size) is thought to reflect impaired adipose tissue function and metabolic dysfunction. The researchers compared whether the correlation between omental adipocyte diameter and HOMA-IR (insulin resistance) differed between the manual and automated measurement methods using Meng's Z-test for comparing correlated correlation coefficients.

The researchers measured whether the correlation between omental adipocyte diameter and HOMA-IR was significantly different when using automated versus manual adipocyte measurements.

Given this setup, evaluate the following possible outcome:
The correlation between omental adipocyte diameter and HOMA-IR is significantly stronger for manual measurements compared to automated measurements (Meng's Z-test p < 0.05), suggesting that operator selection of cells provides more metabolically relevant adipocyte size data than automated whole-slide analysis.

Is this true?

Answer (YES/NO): NO